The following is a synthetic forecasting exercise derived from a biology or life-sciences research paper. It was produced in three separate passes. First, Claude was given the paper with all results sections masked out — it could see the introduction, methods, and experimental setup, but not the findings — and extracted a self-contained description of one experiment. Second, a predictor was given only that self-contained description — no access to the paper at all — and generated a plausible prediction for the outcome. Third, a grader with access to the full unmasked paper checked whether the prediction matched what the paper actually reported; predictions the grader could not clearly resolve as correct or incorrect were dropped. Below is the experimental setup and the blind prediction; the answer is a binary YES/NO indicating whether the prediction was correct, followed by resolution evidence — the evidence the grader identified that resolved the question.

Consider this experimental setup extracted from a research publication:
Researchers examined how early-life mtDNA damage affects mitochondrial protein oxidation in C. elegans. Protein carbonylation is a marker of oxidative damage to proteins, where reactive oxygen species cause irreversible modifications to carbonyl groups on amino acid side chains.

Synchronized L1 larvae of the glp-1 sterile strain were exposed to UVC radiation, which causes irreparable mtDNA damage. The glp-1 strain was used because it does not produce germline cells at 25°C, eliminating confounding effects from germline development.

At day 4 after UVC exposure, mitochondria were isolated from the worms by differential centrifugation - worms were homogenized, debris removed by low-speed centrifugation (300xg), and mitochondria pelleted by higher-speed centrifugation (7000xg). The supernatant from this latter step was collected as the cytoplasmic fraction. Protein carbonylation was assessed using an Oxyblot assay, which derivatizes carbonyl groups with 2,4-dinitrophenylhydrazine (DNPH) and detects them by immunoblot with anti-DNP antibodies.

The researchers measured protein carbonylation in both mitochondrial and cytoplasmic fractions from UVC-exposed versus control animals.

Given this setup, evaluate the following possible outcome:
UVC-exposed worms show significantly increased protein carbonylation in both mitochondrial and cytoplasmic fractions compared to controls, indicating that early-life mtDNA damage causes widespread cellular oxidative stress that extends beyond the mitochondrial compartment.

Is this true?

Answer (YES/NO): YES